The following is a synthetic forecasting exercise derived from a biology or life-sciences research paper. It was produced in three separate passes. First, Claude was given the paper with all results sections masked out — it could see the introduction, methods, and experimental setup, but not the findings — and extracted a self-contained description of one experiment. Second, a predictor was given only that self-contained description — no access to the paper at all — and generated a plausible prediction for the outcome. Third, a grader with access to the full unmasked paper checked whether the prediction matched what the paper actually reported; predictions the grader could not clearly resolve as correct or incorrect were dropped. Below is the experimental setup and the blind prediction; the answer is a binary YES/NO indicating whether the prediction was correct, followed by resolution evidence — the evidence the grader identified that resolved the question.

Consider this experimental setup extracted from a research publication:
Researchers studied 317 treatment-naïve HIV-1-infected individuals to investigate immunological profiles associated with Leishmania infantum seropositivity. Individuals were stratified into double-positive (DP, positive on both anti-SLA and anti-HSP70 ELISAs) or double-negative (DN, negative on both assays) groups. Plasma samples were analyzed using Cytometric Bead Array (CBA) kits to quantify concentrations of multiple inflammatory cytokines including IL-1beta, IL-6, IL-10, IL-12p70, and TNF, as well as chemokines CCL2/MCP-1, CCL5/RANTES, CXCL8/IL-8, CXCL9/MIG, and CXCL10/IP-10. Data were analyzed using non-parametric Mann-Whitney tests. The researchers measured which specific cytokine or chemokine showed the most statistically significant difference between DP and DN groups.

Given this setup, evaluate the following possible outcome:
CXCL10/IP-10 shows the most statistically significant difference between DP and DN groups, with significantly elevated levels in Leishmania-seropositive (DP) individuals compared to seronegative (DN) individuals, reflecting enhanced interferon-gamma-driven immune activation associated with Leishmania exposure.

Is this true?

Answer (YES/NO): YES